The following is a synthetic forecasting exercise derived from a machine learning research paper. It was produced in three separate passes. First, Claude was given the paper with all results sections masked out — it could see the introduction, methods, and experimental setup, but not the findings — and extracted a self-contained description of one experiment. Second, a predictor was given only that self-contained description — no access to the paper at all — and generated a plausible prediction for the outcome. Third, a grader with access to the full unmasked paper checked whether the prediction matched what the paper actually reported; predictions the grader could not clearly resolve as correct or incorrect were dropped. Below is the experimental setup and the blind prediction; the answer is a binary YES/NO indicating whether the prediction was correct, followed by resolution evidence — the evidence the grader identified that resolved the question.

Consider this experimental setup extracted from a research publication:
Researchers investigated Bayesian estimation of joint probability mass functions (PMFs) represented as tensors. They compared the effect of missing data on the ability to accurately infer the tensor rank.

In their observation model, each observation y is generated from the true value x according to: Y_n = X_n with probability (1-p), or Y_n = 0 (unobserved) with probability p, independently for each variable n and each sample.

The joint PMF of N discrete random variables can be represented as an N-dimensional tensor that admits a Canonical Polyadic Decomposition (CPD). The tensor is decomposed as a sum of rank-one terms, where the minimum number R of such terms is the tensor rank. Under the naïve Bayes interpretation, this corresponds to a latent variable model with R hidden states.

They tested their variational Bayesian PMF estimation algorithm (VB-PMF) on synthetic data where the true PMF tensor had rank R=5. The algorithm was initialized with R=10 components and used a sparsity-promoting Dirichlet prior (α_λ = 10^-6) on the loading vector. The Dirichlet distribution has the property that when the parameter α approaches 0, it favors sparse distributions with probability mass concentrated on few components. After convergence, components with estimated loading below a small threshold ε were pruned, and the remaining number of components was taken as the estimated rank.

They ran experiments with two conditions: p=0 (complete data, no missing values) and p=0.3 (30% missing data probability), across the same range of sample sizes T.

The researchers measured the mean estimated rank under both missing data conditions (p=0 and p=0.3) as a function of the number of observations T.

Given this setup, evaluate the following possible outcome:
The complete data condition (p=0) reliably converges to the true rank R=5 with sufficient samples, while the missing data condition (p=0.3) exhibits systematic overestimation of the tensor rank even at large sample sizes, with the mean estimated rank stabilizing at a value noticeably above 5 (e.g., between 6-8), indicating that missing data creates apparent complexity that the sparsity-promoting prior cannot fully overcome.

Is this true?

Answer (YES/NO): NO